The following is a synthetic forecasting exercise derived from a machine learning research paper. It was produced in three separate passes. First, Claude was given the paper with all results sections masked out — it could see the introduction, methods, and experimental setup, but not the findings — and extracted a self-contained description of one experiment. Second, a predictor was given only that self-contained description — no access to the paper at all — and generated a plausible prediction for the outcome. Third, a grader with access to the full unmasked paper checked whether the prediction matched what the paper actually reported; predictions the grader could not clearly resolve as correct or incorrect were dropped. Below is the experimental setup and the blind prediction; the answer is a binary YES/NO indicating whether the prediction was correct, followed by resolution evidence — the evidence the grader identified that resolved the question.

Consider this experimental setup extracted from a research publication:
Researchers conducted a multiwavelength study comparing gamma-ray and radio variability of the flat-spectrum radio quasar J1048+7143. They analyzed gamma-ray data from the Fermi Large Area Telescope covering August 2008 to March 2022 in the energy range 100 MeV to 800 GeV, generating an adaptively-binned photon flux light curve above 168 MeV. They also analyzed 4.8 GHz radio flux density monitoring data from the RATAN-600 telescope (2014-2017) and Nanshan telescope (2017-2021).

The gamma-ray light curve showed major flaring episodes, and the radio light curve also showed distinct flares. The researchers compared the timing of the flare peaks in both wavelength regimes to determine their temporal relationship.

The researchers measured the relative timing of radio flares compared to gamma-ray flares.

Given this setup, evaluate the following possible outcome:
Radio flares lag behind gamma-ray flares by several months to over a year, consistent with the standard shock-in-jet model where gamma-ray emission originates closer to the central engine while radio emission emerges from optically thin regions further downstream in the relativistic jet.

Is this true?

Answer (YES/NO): NO